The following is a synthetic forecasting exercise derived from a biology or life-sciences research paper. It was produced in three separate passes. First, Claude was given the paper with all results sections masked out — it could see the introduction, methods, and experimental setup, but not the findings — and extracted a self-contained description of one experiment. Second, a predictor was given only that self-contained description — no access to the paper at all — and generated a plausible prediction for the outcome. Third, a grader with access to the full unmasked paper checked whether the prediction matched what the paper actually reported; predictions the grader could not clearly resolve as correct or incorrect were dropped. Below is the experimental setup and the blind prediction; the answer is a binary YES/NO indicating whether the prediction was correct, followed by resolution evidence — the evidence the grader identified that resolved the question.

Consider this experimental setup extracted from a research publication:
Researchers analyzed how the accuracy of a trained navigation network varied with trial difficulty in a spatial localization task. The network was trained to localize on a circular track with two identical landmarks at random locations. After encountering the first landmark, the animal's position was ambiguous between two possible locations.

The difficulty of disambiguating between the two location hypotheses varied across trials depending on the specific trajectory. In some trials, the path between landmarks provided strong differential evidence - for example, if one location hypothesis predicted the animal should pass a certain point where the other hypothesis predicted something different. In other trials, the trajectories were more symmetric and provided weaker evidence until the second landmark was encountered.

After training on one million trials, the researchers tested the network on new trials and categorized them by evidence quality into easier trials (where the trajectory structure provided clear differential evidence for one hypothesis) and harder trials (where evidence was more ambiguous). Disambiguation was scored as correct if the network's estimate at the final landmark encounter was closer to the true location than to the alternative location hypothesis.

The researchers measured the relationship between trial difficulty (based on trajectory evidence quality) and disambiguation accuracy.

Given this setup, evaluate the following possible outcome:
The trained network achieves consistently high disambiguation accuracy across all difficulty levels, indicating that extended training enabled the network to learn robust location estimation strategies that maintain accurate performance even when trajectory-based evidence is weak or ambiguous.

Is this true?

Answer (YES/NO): YES